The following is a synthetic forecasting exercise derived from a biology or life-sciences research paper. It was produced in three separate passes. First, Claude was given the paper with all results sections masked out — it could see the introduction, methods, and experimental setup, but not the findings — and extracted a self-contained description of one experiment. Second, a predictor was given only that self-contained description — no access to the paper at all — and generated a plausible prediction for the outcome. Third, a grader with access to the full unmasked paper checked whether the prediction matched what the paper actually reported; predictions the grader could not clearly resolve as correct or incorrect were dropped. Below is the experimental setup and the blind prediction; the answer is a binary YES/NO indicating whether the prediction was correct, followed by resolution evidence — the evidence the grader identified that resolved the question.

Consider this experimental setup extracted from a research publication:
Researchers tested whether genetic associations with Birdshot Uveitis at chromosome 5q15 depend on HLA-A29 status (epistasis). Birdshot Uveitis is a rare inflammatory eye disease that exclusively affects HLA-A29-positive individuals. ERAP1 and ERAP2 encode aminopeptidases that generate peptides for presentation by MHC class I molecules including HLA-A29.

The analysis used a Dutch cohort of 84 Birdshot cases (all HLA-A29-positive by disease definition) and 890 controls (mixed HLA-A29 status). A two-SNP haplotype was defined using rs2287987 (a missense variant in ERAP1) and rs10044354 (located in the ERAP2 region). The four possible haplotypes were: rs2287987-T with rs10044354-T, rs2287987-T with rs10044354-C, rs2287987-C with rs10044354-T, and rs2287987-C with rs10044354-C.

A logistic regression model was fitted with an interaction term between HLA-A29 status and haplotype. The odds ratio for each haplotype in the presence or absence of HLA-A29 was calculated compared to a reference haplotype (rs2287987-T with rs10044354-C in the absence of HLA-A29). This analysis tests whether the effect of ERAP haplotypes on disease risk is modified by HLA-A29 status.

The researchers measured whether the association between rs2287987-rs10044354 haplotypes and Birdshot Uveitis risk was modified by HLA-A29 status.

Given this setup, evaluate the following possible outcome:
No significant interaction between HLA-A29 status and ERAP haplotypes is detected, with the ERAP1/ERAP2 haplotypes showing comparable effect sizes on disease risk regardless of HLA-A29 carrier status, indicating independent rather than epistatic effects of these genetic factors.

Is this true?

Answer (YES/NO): NO